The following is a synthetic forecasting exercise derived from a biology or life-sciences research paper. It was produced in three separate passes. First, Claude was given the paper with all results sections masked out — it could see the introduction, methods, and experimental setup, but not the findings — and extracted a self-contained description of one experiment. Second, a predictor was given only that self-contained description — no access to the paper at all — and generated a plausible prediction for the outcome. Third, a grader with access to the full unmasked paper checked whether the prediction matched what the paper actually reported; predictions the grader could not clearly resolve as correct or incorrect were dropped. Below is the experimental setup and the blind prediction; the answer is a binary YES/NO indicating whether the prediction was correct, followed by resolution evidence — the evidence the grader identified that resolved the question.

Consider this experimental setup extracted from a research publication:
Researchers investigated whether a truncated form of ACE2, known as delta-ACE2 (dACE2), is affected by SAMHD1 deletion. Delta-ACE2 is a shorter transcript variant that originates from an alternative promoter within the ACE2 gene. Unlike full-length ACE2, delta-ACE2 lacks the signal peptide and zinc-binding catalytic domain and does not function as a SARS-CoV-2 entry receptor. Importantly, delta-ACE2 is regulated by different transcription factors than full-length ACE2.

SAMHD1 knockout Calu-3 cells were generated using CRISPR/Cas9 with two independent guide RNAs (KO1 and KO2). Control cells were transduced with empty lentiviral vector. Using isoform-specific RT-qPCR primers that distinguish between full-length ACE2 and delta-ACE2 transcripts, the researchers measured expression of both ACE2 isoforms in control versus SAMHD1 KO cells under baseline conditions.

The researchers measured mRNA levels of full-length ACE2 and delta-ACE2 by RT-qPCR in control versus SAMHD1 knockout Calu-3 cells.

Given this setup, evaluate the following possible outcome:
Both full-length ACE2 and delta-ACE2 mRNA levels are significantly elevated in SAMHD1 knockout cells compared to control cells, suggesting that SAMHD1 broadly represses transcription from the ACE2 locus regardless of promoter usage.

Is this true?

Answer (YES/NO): NO